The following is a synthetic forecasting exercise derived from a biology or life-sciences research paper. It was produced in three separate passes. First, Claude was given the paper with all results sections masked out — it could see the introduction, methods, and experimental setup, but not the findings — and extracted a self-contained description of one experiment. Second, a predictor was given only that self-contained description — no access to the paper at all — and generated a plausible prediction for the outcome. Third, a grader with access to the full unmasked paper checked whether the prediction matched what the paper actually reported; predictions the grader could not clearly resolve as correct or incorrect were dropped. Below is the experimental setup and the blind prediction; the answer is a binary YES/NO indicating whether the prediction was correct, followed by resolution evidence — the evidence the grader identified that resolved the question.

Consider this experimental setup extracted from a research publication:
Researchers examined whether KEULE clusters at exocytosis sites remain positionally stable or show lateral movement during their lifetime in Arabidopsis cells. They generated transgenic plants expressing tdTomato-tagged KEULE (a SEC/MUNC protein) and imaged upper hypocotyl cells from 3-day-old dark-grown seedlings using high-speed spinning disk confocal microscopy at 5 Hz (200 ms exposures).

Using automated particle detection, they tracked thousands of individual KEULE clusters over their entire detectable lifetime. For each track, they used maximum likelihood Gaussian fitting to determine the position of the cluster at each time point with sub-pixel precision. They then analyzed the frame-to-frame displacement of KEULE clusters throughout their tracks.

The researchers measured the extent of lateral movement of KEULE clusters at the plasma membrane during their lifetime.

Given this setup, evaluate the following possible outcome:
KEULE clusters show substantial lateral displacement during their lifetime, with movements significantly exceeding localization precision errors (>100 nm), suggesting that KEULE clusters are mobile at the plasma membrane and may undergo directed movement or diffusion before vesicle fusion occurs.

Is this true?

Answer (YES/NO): NO